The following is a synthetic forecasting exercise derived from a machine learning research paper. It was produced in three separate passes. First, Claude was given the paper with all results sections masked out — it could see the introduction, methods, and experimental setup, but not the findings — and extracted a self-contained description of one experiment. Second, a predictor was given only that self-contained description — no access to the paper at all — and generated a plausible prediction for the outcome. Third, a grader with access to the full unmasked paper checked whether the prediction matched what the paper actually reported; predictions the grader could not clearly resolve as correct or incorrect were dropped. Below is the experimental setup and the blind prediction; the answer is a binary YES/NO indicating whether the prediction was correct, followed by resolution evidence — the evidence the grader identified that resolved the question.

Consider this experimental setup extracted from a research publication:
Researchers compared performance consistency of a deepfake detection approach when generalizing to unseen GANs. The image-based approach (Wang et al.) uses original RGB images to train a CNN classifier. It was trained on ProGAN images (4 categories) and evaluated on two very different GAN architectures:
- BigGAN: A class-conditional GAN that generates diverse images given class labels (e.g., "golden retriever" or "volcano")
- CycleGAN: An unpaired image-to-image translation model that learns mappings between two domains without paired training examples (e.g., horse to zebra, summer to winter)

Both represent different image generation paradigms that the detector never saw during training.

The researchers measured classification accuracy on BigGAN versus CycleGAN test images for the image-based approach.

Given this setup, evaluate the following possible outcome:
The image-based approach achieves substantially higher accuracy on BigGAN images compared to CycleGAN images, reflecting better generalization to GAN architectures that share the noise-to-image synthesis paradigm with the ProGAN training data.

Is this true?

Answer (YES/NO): NO